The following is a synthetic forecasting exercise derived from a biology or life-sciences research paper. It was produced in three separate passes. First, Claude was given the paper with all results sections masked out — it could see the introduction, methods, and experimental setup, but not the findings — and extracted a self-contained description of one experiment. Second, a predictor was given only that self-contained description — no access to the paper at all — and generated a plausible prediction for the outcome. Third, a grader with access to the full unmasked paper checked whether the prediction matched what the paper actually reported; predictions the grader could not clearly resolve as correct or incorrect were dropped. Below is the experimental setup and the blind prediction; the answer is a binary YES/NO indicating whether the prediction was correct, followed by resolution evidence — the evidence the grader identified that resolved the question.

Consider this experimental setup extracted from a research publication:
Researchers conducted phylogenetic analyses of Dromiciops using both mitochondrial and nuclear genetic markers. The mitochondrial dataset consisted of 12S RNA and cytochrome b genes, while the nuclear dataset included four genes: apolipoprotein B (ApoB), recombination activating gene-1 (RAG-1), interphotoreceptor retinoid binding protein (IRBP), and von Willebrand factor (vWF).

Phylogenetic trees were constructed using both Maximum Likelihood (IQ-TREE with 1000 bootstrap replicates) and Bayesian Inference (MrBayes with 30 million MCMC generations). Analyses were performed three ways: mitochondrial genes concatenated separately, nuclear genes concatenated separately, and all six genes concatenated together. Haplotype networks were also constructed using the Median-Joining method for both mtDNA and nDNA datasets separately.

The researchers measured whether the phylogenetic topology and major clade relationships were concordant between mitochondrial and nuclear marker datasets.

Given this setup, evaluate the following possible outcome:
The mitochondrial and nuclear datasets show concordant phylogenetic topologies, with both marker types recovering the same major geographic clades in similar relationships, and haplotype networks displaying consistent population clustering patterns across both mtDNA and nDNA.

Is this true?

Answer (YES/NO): NO